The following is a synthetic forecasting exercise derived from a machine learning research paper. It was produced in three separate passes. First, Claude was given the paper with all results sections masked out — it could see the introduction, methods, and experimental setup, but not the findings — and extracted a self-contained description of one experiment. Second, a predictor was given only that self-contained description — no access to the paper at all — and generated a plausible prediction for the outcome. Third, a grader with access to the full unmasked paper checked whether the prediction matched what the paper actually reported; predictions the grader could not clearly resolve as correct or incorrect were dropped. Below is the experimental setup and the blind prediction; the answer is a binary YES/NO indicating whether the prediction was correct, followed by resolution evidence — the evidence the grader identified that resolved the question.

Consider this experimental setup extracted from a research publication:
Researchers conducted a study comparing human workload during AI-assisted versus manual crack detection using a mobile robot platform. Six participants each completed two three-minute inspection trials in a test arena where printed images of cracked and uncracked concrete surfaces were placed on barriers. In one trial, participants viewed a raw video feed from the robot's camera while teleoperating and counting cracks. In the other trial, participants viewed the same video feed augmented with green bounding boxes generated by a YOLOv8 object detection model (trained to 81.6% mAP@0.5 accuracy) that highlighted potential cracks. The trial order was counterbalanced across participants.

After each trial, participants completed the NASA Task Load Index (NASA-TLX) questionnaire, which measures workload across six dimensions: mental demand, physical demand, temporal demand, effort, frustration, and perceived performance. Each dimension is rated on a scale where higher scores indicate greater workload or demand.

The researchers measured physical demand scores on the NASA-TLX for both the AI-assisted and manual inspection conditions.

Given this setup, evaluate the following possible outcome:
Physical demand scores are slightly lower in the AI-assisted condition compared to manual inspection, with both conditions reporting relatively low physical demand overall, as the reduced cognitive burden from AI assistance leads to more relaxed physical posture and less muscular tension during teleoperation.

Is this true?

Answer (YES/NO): NO